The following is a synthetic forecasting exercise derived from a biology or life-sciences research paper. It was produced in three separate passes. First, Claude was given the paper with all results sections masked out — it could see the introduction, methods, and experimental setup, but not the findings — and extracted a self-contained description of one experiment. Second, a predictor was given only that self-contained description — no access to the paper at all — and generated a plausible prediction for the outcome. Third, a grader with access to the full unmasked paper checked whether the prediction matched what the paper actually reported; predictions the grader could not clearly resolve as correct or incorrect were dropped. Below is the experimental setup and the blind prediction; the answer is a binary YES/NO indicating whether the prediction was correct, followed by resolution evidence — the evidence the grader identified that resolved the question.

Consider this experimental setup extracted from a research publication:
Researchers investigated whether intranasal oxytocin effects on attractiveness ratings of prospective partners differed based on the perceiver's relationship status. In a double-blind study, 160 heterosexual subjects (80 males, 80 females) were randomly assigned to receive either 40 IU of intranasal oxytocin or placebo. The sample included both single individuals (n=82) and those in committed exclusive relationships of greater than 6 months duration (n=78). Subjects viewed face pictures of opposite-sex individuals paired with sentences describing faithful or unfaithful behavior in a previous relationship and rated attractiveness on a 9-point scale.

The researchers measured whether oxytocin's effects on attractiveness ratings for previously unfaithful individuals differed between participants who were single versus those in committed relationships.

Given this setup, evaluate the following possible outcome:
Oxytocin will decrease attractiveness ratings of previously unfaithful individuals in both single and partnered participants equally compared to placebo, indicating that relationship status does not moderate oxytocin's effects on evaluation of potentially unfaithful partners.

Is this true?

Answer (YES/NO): NO